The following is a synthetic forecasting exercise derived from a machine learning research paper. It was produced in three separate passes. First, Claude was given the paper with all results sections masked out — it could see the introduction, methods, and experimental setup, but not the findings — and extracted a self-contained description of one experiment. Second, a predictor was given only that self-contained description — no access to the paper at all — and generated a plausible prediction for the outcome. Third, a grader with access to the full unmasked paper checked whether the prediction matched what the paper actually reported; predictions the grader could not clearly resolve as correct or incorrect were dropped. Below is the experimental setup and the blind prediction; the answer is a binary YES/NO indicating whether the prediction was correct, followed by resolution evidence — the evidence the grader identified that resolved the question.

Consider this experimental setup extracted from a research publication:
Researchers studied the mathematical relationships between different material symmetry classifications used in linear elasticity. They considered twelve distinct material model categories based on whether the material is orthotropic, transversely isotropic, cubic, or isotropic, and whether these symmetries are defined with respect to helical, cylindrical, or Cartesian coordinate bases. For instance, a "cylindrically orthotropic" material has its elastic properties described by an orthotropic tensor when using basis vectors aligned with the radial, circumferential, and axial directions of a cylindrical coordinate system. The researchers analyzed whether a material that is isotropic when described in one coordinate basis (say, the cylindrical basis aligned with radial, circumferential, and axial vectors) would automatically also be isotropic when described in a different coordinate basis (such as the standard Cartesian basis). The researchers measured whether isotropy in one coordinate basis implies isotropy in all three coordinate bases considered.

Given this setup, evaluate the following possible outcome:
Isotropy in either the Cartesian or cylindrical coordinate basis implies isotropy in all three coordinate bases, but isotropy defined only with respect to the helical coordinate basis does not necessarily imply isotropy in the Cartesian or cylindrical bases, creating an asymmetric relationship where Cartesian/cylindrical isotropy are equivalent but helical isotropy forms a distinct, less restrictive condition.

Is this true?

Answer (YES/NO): NO